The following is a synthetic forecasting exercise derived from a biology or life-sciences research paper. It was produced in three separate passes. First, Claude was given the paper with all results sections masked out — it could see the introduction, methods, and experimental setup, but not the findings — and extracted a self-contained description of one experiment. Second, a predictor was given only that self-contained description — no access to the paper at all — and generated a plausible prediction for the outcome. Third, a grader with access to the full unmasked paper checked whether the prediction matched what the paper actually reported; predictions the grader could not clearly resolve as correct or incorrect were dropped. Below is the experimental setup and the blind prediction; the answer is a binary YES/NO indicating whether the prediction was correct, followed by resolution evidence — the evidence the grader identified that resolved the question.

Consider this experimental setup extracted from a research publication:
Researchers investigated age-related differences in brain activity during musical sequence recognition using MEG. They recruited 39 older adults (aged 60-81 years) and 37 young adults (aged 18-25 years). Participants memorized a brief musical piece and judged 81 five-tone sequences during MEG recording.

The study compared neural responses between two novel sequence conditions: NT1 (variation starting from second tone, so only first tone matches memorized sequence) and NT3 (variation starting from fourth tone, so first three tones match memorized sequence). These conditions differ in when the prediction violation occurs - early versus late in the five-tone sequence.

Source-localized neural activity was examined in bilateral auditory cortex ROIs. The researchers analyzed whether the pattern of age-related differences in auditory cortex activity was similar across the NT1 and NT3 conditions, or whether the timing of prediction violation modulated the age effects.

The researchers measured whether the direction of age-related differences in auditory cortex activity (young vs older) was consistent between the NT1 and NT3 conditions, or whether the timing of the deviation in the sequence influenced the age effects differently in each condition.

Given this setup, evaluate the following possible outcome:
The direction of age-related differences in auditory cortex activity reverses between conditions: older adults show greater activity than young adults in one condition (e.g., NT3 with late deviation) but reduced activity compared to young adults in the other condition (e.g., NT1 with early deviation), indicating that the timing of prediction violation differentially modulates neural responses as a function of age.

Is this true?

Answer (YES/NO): NO